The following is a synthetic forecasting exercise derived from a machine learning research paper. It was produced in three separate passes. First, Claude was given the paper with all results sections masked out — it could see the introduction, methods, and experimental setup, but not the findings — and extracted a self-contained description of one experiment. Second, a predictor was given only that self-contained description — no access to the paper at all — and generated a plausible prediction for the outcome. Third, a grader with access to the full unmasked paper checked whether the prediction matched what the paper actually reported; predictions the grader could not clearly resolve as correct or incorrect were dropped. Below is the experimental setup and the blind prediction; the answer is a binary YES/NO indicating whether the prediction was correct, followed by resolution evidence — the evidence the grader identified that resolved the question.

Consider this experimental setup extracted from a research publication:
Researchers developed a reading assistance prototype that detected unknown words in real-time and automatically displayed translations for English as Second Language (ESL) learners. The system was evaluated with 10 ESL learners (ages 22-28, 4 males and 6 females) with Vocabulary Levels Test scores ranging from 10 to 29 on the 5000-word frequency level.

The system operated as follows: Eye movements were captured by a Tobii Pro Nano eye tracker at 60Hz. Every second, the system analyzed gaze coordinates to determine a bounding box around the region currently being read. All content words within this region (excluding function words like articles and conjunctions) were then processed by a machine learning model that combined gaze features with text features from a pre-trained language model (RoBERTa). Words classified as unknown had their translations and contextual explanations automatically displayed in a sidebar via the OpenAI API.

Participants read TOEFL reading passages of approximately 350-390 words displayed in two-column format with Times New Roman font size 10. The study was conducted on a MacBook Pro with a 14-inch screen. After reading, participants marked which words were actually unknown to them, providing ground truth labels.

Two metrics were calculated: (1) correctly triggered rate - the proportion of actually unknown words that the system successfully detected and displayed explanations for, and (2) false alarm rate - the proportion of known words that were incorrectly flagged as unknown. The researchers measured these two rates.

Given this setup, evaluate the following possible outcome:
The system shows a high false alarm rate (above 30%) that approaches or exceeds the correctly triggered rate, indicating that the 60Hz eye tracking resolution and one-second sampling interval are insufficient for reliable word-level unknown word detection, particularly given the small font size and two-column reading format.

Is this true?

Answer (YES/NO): NO